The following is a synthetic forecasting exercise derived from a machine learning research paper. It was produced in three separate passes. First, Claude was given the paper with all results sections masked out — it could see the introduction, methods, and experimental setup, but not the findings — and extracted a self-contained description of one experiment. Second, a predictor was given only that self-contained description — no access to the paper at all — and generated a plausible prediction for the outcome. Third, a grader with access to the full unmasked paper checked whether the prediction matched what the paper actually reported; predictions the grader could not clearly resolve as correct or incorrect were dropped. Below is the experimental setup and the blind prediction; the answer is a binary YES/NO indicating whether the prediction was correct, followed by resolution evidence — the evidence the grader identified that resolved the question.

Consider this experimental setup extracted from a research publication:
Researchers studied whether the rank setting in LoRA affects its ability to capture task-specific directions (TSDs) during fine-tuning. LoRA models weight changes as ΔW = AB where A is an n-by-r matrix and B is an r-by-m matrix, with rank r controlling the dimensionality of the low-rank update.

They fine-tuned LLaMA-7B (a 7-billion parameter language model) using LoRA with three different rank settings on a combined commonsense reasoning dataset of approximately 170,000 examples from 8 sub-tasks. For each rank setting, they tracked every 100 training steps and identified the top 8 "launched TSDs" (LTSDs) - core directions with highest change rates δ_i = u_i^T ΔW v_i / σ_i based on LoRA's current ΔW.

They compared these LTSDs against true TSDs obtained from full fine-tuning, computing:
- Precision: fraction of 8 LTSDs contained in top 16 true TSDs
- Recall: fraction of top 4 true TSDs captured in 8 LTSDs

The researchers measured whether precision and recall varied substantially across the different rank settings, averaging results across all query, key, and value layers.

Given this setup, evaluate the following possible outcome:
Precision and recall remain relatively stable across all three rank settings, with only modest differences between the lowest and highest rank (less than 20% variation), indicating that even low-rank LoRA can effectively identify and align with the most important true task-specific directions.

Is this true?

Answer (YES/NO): YES